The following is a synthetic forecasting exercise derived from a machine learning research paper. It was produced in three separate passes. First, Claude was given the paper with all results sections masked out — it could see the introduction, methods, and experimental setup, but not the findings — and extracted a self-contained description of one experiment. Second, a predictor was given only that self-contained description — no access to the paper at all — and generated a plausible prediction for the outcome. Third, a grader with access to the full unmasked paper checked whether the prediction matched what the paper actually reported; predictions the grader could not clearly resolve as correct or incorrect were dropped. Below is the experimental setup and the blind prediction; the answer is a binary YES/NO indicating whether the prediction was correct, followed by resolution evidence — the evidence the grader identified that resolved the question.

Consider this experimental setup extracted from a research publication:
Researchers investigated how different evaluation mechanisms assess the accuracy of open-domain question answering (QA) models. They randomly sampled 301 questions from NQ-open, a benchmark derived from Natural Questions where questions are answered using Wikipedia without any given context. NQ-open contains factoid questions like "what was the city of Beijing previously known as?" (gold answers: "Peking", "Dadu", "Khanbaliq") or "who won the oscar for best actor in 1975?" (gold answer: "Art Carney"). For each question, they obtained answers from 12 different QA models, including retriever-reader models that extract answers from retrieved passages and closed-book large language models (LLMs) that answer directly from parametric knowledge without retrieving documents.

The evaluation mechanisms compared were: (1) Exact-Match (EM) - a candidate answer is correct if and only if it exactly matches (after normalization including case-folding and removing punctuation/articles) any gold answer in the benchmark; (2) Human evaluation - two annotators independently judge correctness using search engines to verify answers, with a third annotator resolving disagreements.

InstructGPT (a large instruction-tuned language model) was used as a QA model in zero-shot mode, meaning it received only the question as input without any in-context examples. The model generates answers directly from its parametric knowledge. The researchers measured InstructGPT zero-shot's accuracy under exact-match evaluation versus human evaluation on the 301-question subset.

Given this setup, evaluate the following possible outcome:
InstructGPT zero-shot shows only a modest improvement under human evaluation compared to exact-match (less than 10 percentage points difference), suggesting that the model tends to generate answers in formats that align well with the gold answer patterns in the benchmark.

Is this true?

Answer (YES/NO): NO